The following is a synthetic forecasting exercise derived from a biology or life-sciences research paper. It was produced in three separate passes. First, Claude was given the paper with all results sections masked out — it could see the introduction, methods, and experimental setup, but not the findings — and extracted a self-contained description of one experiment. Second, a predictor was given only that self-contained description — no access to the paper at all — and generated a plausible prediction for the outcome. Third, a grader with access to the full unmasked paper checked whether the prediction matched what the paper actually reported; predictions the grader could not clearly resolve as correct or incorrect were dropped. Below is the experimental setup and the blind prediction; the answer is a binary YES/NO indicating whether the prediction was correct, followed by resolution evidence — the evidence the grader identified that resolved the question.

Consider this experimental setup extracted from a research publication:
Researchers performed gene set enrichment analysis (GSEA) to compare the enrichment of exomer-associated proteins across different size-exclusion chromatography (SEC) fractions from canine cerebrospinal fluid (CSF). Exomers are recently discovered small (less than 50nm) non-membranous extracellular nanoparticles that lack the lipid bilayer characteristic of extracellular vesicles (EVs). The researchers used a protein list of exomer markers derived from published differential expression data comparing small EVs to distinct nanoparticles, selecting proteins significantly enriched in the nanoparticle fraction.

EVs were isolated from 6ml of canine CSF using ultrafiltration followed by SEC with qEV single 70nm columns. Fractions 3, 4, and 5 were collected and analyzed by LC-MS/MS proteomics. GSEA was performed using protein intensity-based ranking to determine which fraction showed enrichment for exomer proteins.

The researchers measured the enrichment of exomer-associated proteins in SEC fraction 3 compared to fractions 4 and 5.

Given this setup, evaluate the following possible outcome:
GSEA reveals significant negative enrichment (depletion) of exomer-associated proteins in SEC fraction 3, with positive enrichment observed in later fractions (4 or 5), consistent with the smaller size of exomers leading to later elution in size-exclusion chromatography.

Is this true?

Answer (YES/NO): NO